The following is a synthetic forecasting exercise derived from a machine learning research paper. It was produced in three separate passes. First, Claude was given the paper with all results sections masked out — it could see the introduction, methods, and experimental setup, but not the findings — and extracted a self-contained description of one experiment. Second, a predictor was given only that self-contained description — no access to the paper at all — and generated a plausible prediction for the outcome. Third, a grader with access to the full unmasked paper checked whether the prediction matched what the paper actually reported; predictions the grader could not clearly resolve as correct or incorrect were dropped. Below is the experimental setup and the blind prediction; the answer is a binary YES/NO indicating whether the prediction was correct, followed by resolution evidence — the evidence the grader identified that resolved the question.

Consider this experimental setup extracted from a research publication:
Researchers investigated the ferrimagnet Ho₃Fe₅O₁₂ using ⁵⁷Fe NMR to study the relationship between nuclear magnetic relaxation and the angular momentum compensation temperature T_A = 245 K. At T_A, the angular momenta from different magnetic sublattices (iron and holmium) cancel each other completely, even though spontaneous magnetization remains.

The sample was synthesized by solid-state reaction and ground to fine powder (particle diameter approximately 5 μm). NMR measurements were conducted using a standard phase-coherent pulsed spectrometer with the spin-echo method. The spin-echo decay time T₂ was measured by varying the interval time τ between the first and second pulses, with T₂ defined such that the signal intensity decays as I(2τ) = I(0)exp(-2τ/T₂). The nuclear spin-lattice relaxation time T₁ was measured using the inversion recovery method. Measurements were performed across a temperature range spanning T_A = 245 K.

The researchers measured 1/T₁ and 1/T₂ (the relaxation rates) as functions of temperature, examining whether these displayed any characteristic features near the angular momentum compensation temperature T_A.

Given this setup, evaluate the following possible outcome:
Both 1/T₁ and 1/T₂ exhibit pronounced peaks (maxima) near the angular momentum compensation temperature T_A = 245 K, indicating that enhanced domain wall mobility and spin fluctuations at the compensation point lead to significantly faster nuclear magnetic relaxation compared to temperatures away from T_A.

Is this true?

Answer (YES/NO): NO